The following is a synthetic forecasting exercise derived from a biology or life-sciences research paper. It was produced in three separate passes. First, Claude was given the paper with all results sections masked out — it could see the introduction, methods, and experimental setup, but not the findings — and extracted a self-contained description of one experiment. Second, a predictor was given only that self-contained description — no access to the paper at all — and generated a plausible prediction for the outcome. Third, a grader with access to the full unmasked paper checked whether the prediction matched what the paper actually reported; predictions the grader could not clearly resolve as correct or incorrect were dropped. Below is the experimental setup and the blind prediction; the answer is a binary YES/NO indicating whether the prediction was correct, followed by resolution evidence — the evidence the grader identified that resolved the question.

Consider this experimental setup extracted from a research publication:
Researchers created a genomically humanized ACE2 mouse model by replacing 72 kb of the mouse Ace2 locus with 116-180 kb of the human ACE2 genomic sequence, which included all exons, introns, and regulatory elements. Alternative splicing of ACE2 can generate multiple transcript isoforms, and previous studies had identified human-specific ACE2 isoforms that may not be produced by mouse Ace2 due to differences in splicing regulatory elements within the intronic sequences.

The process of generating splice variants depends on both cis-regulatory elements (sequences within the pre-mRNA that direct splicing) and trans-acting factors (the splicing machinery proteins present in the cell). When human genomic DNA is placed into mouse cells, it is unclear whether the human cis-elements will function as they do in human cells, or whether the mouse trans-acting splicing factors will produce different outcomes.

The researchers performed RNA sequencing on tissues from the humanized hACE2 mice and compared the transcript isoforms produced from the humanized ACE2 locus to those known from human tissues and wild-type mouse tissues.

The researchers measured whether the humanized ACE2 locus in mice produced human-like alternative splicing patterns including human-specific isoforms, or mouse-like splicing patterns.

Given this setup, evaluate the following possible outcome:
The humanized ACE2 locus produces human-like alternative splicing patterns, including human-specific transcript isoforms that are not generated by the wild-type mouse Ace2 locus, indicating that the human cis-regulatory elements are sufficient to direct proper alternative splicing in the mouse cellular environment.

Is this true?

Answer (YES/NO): YES